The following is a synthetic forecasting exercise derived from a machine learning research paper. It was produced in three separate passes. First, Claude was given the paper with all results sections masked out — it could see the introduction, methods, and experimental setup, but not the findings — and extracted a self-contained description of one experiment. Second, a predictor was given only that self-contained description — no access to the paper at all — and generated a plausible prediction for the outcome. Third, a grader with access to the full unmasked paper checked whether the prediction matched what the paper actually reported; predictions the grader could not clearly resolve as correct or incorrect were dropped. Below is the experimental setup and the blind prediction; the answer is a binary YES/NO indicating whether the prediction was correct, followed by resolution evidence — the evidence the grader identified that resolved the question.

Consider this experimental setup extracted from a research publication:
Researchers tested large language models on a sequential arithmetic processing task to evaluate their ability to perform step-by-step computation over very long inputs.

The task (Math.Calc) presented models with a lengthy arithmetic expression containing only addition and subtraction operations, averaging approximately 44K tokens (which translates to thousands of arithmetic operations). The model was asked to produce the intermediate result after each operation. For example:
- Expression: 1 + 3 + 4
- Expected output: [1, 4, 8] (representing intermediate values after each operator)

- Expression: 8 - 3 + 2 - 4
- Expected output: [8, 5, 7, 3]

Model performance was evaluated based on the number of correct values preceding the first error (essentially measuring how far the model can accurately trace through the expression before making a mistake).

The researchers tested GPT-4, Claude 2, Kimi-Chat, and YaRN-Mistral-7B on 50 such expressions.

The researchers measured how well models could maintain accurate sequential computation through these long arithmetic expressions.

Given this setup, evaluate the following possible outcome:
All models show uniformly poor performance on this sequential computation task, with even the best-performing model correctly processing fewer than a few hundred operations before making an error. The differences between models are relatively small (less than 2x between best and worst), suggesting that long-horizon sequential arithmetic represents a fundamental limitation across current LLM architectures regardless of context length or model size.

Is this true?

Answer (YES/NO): NO